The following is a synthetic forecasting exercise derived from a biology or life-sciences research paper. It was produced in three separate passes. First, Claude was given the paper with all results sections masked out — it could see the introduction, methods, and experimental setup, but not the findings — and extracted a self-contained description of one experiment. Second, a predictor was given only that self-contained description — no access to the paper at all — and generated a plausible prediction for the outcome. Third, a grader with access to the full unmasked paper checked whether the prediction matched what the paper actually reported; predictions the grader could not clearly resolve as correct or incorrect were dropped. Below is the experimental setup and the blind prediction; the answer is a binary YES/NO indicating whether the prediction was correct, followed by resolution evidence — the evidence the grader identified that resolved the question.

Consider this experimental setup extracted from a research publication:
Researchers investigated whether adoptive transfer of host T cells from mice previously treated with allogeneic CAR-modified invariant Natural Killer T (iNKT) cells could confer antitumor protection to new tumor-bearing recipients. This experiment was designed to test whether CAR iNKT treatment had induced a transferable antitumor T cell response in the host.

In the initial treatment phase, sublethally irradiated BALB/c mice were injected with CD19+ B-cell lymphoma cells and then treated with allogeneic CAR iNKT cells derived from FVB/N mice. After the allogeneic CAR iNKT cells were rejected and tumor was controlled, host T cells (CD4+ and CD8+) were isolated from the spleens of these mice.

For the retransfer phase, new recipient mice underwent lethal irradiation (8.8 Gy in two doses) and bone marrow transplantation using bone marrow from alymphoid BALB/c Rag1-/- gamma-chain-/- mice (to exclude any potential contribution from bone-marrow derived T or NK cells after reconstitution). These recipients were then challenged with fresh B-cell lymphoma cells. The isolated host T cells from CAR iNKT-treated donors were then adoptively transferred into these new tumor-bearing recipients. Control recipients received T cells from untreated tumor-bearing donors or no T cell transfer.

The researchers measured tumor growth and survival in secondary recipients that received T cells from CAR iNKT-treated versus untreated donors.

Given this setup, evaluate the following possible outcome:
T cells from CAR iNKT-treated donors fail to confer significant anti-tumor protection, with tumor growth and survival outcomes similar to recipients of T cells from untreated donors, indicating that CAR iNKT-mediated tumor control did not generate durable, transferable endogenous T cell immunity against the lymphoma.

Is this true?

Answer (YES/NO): NO